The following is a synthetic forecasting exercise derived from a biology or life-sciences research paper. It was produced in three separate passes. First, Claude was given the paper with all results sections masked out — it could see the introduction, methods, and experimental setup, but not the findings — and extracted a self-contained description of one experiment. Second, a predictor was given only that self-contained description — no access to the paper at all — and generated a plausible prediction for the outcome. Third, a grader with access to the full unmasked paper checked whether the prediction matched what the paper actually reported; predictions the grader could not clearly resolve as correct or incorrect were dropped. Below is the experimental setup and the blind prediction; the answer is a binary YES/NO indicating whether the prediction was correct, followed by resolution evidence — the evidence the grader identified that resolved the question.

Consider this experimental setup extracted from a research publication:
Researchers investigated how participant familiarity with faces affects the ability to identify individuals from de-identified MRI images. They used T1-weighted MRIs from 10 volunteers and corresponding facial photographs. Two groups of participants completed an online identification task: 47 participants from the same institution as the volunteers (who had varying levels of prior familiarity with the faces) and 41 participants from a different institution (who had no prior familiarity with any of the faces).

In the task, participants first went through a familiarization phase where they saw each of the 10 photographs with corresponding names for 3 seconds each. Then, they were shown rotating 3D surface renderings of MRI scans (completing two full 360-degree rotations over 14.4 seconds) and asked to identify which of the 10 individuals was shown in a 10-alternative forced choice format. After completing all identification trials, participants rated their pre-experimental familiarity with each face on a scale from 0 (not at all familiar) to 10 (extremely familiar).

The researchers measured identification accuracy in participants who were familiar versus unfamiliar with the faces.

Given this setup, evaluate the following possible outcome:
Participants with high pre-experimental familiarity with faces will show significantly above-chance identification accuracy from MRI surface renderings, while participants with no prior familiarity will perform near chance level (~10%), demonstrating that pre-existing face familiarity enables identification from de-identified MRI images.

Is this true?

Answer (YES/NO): NO